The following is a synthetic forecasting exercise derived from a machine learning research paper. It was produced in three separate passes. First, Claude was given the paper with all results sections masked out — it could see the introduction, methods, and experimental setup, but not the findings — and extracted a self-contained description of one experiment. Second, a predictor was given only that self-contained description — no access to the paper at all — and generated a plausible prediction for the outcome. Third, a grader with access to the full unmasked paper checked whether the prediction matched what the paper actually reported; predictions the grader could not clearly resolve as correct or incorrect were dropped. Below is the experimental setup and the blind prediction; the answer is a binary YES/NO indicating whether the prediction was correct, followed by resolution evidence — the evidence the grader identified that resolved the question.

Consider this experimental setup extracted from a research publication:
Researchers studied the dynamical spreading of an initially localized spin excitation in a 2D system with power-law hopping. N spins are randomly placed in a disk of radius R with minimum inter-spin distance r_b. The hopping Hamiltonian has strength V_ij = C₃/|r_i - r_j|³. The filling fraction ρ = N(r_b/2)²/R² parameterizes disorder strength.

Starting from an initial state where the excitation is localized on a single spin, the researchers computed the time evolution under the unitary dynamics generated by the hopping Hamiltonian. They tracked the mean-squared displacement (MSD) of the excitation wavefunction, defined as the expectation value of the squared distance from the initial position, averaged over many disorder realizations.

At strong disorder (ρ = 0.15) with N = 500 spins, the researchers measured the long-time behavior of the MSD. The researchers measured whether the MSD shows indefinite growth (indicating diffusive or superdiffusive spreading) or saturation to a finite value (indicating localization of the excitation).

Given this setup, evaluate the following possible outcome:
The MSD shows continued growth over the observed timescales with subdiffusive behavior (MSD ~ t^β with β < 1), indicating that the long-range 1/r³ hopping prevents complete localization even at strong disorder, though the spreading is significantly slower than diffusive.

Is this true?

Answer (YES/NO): NO